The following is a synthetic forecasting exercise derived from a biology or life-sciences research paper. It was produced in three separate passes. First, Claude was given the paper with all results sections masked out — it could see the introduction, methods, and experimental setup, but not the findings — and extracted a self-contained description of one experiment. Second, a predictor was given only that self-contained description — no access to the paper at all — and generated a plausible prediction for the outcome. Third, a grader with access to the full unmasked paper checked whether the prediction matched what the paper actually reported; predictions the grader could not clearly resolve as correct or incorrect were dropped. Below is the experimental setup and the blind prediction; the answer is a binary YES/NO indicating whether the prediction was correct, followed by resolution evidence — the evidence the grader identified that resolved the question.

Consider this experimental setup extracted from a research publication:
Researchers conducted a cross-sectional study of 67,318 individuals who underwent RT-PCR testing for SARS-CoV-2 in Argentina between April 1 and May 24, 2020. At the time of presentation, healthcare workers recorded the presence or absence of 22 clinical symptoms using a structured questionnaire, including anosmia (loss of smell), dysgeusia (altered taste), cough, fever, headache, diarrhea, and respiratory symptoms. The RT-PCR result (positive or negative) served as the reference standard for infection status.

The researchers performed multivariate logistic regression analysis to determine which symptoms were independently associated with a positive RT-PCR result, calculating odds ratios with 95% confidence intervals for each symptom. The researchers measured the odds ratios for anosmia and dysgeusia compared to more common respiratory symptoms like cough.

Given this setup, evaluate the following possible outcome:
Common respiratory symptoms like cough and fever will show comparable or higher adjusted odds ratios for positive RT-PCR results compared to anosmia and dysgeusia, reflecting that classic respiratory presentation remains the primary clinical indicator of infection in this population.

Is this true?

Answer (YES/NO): NO